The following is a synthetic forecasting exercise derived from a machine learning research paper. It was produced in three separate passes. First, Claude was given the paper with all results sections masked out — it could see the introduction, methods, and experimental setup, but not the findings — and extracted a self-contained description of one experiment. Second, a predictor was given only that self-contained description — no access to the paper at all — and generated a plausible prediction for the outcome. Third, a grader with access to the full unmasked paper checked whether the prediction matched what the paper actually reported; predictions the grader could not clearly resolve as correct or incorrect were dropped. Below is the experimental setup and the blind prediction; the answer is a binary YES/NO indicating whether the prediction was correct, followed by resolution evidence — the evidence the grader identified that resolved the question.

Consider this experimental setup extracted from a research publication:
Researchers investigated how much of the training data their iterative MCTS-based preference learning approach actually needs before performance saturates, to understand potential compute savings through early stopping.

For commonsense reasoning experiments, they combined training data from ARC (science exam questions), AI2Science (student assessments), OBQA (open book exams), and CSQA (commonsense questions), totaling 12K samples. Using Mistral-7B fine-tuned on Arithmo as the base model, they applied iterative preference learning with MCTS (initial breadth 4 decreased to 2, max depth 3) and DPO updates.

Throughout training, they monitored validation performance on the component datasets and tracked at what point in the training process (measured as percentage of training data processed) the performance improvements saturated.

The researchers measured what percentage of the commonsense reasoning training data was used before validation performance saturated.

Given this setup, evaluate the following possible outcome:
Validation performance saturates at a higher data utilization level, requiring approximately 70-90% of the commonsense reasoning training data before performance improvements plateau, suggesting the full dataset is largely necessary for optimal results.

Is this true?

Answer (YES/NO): NO